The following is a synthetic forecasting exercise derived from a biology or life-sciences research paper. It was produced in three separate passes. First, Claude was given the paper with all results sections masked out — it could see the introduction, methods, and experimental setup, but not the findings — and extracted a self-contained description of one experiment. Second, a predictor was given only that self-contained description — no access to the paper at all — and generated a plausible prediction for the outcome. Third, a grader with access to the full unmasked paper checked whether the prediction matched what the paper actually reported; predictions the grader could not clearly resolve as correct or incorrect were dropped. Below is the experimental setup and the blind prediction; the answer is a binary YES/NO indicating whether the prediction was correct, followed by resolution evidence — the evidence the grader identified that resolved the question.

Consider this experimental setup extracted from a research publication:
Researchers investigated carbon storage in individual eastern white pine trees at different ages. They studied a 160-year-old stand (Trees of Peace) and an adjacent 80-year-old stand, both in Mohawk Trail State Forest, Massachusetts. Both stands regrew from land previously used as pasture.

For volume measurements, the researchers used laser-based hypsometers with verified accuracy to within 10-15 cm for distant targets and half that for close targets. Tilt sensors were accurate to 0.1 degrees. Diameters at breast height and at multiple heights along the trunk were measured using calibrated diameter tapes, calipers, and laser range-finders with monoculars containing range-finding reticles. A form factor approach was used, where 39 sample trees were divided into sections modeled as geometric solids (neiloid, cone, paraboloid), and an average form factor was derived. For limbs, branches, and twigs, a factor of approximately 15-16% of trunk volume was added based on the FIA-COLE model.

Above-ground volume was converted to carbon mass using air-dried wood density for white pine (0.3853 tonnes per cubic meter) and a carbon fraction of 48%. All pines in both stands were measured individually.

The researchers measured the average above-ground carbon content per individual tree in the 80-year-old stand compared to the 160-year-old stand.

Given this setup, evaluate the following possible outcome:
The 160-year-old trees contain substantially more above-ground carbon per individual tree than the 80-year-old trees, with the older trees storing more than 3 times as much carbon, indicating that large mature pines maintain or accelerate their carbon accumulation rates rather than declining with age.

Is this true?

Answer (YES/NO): NO